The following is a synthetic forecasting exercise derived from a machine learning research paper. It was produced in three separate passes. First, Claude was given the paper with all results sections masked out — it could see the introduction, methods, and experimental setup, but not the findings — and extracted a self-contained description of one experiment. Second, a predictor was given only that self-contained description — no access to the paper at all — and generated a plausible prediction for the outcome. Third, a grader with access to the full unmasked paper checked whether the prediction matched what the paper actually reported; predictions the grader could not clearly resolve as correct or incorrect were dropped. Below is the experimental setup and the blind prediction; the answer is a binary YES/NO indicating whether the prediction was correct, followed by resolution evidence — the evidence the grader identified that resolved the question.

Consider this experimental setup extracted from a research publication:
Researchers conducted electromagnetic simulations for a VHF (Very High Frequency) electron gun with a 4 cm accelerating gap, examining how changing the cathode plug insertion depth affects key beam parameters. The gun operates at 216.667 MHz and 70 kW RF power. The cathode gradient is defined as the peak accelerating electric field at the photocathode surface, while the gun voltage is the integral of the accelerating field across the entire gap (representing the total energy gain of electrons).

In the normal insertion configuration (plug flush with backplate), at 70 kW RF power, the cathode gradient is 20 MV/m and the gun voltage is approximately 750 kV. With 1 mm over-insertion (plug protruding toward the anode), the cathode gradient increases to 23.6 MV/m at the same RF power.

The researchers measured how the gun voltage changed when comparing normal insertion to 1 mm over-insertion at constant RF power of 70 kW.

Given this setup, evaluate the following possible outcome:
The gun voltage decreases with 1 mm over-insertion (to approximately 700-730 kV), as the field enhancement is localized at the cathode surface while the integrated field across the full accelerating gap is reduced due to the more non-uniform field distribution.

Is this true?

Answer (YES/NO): NO